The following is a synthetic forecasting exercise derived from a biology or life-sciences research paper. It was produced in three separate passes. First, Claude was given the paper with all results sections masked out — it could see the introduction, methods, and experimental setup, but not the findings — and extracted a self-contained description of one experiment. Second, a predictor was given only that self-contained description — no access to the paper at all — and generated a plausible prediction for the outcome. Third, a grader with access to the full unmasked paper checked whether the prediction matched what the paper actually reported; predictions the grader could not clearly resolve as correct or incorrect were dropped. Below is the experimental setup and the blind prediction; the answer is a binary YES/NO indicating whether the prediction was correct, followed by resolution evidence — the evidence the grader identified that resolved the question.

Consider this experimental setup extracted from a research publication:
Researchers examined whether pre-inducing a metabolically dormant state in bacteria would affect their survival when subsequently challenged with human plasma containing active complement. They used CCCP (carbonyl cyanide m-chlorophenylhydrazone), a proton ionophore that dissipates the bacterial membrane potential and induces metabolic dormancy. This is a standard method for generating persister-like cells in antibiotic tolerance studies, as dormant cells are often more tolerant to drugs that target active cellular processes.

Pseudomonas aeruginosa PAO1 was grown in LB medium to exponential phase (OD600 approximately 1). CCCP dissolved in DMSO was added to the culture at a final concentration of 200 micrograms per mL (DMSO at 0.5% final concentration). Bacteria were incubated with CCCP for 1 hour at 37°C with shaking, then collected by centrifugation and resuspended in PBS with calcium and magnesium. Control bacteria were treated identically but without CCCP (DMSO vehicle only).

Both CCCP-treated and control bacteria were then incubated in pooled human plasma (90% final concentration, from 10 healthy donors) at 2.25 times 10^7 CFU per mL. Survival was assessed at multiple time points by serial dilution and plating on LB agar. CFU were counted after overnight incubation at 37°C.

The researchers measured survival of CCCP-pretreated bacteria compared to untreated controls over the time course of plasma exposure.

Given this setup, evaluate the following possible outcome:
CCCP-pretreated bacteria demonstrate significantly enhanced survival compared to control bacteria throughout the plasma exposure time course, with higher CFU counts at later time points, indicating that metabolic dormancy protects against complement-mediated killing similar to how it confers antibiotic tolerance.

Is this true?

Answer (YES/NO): NO